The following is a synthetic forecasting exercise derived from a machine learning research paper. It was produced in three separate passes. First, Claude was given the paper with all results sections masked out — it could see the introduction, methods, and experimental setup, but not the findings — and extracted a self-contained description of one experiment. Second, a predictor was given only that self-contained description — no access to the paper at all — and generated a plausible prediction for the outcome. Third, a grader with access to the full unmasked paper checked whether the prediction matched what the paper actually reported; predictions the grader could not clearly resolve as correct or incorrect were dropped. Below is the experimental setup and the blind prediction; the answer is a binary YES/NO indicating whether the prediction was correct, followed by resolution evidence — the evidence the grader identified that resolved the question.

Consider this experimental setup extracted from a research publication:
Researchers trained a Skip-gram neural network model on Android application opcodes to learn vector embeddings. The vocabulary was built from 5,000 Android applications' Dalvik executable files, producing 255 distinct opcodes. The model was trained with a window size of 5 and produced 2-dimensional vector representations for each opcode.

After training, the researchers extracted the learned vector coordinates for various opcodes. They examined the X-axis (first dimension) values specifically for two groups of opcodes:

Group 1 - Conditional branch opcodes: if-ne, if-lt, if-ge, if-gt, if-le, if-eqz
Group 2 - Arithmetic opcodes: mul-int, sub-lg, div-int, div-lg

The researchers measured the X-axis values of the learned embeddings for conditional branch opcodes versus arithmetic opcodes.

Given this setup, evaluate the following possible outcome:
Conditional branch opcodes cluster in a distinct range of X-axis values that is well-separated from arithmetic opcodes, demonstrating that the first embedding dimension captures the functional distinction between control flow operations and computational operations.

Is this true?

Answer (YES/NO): YES